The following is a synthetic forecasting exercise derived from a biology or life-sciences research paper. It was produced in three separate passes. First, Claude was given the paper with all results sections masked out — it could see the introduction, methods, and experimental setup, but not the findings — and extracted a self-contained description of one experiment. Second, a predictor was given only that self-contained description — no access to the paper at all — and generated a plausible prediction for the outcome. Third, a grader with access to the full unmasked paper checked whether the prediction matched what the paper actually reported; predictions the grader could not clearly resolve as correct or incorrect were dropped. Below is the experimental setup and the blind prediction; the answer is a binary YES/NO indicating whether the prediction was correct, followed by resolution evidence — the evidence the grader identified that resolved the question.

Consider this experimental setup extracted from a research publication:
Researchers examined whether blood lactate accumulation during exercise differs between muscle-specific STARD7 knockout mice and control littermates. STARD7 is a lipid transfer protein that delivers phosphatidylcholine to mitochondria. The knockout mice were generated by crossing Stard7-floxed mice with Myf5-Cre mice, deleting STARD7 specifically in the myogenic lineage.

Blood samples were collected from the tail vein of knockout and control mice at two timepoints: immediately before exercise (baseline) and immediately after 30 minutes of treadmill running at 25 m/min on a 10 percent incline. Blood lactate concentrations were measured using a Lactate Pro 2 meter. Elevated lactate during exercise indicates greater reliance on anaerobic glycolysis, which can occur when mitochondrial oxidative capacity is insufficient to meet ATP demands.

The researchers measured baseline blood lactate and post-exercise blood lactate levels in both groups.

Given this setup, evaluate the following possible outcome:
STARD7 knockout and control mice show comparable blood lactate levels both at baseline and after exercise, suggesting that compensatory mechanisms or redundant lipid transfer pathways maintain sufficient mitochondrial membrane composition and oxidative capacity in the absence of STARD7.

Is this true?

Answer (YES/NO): NO